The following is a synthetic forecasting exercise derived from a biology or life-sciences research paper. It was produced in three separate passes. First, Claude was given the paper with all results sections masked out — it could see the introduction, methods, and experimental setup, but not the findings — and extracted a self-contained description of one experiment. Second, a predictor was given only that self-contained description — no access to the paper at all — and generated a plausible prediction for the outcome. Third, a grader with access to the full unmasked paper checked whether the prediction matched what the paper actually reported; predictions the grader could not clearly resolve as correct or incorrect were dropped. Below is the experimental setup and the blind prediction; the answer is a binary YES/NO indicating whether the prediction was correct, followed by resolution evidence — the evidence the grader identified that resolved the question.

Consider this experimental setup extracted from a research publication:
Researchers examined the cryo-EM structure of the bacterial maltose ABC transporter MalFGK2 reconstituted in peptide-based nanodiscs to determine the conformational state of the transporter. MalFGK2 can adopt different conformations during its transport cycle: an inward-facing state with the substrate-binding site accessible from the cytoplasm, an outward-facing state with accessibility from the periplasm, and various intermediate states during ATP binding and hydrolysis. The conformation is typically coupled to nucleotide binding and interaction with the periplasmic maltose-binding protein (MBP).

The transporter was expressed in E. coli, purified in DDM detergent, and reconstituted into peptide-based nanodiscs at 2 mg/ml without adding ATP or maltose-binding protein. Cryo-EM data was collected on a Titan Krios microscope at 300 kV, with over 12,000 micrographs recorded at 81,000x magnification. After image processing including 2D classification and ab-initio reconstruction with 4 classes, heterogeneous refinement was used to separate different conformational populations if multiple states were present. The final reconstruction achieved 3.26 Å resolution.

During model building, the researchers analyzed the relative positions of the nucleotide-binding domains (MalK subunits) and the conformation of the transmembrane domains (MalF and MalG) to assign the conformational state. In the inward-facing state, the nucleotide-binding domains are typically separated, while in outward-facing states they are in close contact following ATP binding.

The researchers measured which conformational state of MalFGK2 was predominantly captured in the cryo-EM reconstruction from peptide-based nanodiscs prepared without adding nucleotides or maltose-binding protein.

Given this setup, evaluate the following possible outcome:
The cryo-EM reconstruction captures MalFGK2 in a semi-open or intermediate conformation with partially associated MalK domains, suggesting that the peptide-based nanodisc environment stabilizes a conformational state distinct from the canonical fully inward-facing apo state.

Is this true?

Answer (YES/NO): NO